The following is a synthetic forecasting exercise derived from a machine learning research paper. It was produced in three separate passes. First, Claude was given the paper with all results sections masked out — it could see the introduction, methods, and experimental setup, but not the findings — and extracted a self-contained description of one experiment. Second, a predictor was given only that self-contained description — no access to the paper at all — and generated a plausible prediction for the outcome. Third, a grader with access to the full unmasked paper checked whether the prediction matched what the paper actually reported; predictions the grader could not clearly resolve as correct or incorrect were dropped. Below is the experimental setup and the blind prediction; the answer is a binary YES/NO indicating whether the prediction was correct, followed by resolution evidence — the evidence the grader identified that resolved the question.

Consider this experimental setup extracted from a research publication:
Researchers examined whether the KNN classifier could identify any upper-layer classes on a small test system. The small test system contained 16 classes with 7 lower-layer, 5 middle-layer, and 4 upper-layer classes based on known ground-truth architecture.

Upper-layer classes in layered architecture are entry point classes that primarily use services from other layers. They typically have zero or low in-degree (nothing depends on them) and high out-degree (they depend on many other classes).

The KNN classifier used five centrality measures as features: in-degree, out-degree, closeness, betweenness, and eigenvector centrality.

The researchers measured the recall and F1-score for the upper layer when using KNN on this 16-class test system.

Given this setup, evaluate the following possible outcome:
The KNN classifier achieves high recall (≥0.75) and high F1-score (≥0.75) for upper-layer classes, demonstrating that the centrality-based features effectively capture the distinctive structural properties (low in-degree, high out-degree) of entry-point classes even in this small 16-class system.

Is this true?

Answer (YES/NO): NO